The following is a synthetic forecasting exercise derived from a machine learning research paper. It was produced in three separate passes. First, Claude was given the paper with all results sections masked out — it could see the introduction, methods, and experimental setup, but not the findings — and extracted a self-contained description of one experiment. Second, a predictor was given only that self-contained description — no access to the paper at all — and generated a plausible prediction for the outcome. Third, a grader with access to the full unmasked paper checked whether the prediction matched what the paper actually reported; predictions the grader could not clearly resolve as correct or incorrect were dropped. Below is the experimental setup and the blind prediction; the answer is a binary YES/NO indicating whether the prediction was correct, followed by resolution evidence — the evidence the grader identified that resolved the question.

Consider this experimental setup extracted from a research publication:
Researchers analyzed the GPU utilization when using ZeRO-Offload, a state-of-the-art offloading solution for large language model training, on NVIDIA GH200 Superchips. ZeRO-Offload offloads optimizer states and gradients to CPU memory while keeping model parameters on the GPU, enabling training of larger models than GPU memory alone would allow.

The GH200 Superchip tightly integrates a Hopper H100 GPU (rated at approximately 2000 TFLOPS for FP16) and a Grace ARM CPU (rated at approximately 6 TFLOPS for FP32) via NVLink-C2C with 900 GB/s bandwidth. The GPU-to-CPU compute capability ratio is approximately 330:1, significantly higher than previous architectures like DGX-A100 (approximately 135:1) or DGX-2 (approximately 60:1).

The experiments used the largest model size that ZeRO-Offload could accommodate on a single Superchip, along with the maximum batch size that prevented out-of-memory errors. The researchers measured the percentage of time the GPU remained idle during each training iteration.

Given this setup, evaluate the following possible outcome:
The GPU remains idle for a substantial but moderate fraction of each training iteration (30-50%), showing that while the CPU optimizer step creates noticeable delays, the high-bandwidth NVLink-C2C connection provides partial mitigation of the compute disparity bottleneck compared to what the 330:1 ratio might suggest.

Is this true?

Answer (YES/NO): YES